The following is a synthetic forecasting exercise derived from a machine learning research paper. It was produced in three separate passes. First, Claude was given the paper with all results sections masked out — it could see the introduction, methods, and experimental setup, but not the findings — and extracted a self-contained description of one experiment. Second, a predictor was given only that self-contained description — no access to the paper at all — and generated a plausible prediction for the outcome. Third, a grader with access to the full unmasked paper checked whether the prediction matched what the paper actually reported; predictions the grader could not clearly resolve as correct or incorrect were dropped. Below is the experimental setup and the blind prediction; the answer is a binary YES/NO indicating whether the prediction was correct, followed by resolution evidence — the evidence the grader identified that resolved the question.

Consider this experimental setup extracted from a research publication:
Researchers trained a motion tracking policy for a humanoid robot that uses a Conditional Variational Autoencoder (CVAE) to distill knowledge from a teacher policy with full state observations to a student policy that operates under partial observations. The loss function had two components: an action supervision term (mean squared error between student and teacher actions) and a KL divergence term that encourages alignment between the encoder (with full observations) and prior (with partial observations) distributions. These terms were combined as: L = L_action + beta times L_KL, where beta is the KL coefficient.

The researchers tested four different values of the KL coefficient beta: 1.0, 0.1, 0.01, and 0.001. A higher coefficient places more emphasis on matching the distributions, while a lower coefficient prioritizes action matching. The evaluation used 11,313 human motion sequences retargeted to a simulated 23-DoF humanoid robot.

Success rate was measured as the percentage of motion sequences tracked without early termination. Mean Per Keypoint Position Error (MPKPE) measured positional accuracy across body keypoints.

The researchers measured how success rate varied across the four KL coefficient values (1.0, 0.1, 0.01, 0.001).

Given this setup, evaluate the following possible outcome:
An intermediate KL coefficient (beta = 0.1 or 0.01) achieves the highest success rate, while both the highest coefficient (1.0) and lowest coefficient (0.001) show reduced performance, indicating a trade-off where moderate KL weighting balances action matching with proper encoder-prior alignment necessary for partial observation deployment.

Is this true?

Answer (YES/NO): YES